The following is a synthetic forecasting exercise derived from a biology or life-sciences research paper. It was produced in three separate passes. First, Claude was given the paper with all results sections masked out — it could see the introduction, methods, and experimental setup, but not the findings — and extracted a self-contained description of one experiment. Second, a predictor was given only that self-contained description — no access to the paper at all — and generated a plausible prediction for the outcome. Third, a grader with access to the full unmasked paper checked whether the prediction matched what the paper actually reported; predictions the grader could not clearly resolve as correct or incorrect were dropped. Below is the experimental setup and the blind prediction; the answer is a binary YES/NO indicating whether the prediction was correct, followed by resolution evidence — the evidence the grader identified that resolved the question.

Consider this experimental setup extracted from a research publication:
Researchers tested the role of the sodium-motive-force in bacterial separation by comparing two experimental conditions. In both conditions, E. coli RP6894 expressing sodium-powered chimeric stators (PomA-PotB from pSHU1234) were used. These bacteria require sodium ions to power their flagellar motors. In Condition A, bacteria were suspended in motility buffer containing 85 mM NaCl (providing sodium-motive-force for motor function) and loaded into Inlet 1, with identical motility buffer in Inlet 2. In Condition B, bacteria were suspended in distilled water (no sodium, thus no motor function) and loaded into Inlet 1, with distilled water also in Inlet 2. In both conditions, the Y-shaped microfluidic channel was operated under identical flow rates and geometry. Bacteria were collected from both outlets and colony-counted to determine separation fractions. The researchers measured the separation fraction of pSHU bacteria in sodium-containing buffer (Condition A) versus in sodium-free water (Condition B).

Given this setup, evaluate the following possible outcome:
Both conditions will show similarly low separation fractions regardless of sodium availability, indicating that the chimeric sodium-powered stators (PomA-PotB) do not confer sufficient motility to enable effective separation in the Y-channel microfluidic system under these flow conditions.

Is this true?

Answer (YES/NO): NO